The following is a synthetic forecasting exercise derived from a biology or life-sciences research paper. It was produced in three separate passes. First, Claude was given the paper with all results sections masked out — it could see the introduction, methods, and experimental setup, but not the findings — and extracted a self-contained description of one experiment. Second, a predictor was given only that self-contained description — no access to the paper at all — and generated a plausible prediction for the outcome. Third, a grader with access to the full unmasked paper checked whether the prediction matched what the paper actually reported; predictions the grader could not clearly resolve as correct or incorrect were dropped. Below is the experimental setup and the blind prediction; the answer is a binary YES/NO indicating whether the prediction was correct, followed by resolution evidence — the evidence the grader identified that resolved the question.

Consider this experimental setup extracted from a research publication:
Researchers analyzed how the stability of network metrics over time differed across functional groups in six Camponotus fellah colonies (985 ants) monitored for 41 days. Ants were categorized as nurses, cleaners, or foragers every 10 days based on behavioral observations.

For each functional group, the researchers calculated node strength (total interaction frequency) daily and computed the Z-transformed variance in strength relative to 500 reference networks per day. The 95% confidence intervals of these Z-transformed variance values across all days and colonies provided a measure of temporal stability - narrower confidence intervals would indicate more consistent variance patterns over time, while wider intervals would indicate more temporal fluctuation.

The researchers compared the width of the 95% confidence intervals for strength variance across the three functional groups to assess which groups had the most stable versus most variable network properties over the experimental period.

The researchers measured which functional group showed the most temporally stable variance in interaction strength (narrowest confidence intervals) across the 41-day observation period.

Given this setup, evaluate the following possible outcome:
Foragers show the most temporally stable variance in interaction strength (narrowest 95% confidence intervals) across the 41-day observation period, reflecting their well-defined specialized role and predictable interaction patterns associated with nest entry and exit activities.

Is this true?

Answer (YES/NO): NO